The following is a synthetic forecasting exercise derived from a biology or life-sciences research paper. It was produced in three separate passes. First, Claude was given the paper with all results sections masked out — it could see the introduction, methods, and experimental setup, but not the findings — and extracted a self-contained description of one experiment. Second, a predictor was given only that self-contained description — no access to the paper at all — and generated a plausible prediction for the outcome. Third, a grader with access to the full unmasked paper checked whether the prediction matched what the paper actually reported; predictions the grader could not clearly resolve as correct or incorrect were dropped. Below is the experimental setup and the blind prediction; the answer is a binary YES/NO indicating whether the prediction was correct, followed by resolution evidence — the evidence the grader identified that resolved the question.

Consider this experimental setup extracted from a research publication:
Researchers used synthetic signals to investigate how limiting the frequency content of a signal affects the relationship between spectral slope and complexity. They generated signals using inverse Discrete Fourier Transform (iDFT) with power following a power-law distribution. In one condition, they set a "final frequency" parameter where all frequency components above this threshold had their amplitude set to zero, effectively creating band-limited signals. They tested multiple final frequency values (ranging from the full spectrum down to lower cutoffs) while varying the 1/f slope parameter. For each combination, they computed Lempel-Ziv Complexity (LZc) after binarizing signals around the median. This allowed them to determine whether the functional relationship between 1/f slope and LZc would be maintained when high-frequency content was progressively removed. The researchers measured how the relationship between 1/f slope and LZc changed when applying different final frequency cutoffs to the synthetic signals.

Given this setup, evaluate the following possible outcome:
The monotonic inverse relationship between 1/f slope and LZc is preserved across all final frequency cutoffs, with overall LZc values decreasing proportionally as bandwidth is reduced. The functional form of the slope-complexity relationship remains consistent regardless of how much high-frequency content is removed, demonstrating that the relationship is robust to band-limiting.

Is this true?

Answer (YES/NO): NO